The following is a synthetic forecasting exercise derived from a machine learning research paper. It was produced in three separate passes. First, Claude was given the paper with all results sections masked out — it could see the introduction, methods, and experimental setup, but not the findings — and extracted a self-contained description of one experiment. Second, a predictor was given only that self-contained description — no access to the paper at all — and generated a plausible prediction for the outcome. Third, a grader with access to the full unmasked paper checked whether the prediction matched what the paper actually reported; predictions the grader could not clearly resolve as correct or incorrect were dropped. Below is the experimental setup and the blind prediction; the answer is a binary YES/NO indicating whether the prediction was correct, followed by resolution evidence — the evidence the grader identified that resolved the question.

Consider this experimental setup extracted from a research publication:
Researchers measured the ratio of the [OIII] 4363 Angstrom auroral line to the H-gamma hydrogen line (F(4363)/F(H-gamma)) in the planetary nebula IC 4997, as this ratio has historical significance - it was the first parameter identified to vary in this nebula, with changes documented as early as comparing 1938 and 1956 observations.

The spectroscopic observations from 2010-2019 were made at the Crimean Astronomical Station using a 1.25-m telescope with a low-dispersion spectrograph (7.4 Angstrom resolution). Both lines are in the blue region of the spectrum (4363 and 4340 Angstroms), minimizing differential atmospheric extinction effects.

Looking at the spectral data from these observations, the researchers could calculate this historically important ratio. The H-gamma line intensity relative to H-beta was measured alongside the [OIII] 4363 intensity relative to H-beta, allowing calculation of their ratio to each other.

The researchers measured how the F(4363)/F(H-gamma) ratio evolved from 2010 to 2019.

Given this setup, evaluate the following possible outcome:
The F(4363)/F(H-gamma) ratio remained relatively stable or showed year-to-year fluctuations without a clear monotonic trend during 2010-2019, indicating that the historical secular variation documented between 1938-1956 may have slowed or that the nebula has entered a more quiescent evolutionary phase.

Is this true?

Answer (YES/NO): NO